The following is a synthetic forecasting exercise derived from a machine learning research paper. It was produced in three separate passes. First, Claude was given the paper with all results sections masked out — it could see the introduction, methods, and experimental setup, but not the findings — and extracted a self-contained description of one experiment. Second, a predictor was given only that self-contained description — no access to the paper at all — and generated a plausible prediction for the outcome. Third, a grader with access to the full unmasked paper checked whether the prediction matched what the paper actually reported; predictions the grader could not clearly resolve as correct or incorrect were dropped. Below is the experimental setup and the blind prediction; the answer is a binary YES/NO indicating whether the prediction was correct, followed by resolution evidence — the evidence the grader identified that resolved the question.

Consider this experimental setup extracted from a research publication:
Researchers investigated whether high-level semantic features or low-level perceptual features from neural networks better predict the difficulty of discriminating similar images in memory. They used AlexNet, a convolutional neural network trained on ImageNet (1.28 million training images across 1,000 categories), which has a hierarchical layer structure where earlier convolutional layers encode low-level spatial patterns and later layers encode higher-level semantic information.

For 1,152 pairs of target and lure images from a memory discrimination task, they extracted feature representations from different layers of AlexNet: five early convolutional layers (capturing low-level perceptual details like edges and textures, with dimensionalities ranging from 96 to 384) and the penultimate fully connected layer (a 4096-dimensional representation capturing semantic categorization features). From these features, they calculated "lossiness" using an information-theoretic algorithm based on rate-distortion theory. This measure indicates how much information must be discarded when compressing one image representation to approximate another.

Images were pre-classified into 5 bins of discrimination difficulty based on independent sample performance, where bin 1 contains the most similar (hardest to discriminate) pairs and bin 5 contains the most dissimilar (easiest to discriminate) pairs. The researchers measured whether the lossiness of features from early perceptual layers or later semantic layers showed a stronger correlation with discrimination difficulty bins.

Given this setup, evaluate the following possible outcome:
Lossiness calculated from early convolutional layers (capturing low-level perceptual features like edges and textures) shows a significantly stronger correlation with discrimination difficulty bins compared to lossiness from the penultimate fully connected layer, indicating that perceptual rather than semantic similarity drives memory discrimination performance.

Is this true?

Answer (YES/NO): NO